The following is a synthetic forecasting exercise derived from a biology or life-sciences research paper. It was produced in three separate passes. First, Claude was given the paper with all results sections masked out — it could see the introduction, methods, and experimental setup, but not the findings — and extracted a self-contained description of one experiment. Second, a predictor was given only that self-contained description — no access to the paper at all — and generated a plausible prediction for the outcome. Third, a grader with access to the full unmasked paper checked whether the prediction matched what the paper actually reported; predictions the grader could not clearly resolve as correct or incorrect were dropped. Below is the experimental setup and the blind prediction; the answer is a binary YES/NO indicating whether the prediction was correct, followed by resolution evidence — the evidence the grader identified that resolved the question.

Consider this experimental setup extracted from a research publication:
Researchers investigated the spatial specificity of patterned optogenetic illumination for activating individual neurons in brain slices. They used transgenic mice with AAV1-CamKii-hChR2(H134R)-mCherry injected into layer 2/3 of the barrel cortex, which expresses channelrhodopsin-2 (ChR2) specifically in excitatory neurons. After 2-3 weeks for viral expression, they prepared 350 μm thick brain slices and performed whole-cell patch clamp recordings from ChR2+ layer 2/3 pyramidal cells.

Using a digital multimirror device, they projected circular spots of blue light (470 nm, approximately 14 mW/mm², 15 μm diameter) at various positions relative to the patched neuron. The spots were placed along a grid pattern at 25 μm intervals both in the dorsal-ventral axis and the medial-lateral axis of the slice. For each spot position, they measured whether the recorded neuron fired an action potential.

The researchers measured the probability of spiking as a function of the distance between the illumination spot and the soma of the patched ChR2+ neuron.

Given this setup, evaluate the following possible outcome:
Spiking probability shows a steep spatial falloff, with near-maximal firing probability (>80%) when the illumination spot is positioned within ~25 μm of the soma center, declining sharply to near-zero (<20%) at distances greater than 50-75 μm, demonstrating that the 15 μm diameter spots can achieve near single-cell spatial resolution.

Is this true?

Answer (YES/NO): NO